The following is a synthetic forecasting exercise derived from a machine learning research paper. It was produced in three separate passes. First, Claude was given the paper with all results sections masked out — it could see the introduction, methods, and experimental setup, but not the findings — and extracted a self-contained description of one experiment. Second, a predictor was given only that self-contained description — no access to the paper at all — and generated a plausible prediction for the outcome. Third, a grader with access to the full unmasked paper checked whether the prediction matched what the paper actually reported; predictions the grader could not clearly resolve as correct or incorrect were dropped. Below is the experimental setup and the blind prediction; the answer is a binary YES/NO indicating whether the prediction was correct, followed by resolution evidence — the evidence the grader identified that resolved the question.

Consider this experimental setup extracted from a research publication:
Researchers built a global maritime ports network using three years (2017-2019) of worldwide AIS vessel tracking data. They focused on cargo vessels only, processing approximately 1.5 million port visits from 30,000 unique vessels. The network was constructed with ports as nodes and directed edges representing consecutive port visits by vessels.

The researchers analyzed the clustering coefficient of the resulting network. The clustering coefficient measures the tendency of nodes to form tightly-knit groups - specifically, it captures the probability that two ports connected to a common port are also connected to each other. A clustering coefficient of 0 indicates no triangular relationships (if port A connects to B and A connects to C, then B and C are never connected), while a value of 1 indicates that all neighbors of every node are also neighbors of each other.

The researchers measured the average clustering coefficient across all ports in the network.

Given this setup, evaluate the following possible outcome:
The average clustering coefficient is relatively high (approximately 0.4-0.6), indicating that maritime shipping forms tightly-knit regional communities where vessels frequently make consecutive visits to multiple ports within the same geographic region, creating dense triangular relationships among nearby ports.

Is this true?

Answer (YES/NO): YES